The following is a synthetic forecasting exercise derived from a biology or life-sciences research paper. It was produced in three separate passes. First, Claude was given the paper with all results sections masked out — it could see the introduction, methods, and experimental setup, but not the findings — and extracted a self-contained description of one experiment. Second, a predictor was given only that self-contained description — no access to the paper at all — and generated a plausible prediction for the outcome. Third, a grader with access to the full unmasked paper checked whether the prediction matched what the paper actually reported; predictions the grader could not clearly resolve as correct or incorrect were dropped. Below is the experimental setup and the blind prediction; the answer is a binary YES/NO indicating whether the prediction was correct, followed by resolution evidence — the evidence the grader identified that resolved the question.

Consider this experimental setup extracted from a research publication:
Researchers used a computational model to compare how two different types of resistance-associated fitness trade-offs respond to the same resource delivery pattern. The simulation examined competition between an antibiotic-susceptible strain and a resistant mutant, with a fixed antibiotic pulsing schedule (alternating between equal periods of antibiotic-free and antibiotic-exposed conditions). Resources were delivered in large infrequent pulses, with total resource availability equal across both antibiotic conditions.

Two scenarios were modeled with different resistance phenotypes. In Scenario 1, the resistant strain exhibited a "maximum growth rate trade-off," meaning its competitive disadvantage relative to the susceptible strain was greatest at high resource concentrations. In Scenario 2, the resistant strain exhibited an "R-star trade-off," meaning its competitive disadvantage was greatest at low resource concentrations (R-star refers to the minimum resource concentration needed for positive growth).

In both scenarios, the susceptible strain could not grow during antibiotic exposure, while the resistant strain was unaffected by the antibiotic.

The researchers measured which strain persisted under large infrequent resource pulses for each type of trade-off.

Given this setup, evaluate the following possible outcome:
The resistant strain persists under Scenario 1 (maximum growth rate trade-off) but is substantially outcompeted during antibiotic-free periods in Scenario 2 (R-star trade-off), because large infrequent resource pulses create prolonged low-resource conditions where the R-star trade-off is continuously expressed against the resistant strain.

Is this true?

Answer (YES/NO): NO